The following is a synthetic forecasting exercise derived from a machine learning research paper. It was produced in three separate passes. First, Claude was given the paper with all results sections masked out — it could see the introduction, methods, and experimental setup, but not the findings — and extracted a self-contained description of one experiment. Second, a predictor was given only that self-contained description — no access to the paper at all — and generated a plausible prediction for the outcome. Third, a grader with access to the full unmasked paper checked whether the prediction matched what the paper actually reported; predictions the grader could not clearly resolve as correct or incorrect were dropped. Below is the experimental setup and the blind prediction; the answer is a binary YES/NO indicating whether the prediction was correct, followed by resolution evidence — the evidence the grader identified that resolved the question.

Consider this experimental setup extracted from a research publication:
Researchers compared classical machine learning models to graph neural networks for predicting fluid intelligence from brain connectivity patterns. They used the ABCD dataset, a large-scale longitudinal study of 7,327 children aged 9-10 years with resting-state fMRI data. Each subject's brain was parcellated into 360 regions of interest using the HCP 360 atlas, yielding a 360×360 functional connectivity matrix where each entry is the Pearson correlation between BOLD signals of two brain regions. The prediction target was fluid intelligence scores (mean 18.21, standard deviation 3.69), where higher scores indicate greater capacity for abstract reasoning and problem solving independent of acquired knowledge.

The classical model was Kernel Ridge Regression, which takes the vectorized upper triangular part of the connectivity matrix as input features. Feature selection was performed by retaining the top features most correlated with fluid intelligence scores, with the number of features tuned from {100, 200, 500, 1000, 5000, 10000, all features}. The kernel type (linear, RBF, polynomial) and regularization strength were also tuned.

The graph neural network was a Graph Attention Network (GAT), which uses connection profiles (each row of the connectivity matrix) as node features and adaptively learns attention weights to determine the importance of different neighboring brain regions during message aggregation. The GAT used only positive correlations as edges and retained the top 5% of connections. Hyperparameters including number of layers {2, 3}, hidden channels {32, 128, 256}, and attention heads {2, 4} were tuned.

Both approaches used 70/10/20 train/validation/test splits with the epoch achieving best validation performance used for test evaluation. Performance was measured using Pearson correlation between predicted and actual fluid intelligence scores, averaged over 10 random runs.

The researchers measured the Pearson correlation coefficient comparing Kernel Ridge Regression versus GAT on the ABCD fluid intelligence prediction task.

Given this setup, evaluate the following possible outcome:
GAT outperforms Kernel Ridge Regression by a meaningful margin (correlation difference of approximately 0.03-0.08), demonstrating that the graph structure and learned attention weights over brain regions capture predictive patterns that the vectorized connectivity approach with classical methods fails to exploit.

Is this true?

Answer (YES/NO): NO